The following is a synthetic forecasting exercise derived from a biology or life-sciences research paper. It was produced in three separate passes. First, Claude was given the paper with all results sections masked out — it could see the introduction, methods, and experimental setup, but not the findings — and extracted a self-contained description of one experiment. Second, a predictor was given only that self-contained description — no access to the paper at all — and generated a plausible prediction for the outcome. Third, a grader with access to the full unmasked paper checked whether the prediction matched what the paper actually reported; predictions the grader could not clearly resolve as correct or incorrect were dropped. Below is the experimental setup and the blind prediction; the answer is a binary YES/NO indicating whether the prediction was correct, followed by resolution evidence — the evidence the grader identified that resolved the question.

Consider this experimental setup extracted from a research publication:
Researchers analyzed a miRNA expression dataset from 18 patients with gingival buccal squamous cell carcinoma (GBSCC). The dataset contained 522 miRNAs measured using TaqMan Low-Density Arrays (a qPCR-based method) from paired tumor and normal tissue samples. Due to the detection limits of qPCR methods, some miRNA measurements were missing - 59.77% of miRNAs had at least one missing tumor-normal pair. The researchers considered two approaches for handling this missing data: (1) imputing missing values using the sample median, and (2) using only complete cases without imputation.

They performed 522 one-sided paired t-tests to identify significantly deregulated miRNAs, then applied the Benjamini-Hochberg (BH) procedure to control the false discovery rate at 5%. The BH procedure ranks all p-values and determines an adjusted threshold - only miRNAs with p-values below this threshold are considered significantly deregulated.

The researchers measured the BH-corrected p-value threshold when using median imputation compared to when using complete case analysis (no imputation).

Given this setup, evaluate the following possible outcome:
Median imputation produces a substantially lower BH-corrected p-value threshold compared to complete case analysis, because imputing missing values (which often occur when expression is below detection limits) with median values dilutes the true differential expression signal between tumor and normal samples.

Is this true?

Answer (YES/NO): NO